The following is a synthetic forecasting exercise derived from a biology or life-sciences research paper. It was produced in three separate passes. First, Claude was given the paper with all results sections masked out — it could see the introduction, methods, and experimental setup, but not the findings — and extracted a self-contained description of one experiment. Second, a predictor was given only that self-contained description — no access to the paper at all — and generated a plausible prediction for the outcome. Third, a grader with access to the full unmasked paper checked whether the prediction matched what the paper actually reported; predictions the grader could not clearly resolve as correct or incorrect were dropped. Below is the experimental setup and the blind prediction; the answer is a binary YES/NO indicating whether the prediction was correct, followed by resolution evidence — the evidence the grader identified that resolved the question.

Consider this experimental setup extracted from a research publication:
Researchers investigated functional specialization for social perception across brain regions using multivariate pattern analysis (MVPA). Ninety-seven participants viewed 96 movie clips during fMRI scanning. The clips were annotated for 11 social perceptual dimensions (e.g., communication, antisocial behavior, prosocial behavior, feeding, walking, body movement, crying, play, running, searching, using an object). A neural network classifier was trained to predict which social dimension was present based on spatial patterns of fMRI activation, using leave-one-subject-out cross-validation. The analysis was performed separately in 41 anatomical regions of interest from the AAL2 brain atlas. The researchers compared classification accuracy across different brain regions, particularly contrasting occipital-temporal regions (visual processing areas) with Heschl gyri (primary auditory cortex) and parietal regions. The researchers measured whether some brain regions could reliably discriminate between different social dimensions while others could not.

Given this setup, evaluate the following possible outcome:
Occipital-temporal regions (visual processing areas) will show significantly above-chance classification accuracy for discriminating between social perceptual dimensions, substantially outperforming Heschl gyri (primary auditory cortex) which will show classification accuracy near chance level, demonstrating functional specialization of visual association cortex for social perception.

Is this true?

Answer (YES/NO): NO